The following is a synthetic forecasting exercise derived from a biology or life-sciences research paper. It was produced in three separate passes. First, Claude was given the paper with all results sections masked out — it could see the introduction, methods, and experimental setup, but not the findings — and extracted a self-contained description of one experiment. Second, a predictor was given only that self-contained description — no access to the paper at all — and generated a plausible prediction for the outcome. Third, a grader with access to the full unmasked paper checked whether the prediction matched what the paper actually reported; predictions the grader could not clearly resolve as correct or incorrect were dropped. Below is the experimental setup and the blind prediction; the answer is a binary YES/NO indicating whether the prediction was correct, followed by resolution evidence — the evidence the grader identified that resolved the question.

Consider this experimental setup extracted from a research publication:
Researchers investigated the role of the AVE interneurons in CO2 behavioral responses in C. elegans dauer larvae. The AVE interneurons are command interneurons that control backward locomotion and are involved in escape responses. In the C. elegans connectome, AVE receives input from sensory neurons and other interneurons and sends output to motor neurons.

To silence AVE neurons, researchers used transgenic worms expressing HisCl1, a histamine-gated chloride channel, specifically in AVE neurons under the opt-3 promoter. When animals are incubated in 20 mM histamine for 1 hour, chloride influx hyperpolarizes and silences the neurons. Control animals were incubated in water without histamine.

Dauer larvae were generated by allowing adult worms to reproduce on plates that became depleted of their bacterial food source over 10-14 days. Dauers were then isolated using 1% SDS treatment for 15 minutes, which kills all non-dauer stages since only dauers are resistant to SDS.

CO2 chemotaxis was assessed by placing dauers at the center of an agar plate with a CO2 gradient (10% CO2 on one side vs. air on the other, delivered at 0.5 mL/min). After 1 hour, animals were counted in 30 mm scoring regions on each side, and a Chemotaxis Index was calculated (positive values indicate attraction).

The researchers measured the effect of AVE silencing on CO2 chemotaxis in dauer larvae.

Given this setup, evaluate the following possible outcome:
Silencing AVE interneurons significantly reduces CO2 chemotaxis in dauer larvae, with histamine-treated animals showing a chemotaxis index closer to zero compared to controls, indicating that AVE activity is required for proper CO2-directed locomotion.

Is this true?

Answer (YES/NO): NO